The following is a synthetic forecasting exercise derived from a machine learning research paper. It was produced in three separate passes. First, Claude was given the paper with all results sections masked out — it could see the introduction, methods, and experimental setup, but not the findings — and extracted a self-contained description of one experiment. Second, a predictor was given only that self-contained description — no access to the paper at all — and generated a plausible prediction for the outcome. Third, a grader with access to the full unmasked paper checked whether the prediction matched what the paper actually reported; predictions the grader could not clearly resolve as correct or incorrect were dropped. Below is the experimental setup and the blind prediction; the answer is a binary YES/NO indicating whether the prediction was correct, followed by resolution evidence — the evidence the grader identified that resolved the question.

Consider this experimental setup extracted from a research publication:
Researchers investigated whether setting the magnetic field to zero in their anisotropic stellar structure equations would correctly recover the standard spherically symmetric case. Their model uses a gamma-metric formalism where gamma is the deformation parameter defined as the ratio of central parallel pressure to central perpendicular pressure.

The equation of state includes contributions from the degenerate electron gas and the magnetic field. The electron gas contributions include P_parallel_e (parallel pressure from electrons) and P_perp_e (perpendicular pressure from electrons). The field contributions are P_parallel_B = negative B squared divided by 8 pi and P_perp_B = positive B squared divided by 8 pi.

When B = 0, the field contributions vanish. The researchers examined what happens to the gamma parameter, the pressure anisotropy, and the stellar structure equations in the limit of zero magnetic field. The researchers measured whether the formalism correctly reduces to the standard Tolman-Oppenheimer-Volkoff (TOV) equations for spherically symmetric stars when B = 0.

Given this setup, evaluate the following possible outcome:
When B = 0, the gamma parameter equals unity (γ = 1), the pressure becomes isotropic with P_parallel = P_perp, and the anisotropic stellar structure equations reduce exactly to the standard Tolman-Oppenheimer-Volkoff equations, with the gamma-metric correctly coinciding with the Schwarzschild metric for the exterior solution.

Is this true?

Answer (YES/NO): YES